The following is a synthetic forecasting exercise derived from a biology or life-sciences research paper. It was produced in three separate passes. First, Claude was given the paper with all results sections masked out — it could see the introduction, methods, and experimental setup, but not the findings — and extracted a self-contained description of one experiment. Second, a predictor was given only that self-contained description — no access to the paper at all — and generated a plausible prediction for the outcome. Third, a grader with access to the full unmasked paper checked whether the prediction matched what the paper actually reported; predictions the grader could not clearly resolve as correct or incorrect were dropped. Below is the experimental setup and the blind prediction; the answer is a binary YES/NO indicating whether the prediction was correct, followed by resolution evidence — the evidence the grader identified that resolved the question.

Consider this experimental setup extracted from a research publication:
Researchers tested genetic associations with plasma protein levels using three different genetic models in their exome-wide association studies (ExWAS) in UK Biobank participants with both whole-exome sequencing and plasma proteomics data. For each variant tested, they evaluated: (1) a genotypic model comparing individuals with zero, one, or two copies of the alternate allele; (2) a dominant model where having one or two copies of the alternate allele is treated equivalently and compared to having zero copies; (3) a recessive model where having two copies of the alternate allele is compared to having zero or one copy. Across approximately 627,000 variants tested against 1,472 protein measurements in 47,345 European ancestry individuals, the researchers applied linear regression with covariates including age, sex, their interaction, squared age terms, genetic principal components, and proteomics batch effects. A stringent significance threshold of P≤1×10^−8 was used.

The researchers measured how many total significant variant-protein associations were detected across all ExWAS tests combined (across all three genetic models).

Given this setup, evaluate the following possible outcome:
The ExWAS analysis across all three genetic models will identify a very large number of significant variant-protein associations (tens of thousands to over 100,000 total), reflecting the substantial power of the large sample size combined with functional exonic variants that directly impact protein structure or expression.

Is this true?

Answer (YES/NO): YES